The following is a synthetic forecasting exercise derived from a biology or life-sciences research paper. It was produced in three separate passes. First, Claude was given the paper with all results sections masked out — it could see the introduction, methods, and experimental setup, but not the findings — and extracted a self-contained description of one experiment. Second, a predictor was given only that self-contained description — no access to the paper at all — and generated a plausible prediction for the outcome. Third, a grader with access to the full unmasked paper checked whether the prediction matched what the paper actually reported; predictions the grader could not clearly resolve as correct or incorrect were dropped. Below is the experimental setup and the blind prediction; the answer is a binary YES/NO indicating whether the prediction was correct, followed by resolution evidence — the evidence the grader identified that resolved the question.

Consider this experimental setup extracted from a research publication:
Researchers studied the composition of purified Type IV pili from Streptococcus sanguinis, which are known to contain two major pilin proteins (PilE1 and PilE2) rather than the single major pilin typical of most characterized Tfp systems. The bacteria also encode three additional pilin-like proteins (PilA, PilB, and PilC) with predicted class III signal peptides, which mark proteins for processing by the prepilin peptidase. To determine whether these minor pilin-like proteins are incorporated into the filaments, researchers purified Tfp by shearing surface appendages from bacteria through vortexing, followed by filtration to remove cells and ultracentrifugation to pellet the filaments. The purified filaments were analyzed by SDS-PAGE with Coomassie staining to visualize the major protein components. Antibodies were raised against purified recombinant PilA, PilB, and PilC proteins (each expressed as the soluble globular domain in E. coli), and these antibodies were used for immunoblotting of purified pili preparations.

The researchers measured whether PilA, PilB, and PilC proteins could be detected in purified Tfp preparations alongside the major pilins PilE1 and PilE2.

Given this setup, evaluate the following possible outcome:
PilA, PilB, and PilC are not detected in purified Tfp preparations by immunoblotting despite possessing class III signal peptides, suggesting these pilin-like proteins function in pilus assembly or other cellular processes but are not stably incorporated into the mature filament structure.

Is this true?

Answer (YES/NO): NO